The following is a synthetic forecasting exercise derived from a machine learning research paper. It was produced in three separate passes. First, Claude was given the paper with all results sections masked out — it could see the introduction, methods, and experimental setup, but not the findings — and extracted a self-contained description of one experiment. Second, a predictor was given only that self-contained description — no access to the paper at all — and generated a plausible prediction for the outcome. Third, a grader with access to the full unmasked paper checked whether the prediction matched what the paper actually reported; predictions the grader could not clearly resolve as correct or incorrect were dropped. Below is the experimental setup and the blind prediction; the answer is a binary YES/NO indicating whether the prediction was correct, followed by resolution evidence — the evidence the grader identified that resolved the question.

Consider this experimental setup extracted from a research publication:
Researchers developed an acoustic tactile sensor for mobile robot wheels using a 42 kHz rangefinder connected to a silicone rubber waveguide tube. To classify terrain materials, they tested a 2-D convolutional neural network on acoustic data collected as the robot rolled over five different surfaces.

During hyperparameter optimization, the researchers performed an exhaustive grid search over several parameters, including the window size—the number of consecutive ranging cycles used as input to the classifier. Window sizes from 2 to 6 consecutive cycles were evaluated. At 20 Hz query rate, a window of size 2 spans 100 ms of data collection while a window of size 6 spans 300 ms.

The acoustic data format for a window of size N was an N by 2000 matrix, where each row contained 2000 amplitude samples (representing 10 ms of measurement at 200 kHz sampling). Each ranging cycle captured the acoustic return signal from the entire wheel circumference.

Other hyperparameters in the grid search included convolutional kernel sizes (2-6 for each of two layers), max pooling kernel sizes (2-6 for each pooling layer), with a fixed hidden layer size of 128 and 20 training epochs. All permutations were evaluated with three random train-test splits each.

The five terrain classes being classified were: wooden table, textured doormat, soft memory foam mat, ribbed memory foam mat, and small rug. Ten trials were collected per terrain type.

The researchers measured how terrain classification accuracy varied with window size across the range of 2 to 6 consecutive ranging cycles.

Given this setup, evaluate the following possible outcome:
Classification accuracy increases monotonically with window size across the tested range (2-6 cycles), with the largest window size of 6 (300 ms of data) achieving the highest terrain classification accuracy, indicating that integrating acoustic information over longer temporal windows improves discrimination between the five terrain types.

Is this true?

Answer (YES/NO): NO